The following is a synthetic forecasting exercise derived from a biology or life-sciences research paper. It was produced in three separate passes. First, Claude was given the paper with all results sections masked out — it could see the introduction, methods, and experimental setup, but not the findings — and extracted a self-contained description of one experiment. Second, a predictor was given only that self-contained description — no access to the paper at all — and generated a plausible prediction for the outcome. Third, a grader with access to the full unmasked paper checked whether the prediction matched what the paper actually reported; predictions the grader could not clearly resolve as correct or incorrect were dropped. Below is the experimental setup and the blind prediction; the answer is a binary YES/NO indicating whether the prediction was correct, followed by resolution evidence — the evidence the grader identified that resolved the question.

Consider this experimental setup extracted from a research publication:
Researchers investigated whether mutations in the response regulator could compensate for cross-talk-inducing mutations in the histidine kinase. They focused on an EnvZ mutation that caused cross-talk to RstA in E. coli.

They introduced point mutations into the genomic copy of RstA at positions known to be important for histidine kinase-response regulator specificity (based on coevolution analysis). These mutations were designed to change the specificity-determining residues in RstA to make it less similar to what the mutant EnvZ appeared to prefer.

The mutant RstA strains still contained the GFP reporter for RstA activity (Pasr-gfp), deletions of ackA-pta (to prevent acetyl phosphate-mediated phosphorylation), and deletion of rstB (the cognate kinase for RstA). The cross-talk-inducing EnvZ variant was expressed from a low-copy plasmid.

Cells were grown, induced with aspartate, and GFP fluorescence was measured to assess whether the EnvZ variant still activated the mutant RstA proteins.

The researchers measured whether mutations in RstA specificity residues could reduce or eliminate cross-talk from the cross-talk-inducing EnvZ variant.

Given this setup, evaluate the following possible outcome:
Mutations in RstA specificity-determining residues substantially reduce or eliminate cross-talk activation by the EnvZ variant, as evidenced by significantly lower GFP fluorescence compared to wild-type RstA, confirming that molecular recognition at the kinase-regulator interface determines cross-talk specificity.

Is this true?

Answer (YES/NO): YES